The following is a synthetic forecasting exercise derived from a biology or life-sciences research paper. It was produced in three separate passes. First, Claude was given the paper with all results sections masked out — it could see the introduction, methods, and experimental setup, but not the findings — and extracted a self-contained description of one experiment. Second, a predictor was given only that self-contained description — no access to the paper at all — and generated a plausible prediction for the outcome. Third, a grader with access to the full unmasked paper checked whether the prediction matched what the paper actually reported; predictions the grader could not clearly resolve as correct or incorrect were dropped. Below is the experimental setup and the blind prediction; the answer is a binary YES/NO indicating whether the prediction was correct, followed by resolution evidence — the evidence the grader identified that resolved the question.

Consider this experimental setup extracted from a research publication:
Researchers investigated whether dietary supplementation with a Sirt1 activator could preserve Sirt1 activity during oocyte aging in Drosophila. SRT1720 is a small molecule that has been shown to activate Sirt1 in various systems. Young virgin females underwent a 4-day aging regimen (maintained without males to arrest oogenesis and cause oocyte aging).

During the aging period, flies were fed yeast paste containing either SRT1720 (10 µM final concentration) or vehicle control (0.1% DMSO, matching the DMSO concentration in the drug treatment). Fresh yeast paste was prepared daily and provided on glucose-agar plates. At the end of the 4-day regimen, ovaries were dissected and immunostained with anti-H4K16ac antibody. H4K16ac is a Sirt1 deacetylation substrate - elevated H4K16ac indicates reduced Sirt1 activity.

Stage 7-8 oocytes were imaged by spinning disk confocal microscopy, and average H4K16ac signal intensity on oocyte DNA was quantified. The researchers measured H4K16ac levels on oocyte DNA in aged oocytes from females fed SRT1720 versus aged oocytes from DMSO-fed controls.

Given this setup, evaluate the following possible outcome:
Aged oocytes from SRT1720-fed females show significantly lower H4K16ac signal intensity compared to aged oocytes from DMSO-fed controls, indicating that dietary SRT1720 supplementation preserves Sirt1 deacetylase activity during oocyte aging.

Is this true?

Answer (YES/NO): YES